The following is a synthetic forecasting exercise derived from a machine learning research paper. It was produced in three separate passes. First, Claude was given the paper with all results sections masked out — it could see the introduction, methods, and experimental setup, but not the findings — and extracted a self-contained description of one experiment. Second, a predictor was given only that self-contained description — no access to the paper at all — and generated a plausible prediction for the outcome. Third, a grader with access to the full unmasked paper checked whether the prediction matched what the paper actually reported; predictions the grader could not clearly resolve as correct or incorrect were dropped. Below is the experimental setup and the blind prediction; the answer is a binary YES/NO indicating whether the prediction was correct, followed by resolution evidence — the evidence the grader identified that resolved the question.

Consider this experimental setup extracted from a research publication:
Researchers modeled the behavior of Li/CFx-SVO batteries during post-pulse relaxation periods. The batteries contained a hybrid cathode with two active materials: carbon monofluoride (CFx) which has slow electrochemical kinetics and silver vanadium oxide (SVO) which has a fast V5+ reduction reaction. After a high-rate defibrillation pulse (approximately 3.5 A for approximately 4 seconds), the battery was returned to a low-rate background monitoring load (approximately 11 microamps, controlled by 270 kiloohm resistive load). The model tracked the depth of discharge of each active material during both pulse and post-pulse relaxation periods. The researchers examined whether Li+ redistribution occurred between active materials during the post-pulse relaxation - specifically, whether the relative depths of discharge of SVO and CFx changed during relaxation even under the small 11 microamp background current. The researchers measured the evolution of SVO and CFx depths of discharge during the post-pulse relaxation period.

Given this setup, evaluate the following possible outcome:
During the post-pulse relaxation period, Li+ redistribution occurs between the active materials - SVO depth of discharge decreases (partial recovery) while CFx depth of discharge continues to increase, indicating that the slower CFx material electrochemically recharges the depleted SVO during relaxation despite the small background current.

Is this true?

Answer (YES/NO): YES